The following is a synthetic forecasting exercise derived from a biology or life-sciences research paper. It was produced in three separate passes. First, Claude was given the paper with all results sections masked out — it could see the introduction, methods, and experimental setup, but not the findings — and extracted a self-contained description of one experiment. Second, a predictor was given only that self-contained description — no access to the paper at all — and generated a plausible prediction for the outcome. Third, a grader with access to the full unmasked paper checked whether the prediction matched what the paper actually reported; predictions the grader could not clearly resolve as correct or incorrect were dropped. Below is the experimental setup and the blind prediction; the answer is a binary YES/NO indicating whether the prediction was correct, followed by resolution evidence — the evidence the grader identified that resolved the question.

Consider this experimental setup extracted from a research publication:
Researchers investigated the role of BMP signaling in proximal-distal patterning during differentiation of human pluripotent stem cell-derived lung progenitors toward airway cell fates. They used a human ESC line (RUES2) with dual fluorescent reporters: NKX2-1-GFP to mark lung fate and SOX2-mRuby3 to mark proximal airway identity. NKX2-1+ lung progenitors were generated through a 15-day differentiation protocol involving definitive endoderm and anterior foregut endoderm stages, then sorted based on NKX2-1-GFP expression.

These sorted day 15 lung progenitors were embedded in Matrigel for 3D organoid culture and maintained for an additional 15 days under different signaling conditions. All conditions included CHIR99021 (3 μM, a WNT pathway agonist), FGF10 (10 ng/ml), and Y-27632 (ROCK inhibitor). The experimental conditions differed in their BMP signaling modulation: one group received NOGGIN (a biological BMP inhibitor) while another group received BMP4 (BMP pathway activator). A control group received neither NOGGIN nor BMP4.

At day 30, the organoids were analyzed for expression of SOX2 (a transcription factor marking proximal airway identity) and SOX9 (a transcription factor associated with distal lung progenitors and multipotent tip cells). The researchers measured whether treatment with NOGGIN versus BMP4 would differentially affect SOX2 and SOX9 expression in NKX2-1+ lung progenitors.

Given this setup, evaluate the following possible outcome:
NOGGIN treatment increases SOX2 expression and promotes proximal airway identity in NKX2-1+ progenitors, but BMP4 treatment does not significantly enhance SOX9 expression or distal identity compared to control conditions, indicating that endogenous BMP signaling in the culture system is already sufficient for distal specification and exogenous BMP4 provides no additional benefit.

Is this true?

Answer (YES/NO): NO